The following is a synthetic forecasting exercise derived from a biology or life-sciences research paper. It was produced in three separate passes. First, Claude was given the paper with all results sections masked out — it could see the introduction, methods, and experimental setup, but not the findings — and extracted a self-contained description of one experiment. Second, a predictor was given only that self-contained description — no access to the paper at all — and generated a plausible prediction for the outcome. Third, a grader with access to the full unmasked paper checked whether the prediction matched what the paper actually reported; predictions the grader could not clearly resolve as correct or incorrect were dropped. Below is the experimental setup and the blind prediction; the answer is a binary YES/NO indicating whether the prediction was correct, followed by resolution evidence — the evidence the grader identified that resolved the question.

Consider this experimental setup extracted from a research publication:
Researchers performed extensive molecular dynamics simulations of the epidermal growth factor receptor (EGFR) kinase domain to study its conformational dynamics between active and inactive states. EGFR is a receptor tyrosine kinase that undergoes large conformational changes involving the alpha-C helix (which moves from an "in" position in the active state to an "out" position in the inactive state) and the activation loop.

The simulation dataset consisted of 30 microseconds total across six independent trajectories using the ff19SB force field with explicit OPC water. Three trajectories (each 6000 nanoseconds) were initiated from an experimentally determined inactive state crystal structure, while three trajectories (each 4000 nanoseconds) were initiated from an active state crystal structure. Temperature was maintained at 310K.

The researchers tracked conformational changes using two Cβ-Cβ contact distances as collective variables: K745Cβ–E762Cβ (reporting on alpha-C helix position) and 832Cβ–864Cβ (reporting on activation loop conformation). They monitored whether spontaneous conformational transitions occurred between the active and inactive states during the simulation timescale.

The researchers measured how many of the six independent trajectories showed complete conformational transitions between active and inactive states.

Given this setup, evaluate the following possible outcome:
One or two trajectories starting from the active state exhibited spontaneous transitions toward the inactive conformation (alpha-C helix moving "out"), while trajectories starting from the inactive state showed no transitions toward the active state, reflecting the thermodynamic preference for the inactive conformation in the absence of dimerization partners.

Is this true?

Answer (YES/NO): YES